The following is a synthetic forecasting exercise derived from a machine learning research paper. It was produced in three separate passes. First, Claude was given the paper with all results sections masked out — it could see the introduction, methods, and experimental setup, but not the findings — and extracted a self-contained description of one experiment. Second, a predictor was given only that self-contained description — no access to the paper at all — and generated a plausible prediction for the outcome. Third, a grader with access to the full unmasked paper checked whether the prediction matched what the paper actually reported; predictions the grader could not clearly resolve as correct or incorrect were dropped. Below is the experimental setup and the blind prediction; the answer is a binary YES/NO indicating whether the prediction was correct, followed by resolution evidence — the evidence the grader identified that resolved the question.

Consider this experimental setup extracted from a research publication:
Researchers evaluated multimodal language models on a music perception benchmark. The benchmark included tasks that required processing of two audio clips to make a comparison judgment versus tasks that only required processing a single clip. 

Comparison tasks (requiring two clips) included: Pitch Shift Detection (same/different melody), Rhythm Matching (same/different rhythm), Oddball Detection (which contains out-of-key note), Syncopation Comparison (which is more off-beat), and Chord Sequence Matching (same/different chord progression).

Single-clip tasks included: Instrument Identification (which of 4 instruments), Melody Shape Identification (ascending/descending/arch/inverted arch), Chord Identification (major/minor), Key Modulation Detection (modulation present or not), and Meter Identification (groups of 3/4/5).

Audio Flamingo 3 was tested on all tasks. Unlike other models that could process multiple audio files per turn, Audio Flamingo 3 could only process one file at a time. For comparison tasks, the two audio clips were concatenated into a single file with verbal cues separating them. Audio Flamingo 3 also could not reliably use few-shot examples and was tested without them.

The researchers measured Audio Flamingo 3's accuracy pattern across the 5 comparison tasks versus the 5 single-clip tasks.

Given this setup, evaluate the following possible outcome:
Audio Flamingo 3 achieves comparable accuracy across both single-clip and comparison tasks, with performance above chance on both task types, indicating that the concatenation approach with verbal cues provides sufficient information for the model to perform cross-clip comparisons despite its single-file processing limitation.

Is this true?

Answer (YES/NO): NO